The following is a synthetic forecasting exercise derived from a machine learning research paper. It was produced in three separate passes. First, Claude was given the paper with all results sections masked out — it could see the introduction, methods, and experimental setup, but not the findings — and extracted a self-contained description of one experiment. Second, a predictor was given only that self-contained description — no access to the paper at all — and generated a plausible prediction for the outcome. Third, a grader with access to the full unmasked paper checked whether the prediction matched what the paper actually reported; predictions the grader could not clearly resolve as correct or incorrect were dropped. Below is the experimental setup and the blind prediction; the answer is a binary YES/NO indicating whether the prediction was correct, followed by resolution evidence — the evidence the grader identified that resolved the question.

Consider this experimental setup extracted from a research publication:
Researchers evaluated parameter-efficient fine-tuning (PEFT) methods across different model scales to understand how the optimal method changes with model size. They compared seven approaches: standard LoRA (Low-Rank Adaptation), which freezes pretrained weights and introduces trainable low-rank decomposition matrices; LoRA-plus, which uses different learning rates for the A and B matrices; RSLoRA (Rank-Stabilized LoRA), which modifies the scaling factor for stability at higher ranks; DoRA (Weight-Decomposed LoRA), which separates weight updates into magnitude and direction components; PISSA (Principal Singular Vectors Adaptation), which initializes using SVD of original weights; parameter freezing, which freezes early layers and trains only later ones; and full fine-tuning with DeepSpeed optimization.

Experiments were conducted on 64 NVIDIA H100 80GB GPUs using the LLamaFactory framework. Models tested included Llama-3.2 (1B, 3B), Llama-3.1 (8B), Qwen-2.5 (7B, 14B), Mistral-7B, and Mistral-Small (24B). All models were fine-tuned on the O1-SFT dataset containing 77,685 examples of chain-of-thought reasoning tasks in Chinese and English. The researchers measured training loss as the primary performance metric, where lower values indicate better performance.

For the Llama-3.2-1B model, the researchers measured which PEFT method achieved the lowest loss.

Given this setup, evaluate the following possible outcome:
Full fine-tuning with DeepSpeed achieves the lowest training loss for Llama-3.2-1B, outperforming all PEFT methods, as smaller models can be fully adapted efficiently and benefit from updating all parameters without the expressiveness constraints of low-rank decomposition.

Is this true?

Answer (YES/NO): NO